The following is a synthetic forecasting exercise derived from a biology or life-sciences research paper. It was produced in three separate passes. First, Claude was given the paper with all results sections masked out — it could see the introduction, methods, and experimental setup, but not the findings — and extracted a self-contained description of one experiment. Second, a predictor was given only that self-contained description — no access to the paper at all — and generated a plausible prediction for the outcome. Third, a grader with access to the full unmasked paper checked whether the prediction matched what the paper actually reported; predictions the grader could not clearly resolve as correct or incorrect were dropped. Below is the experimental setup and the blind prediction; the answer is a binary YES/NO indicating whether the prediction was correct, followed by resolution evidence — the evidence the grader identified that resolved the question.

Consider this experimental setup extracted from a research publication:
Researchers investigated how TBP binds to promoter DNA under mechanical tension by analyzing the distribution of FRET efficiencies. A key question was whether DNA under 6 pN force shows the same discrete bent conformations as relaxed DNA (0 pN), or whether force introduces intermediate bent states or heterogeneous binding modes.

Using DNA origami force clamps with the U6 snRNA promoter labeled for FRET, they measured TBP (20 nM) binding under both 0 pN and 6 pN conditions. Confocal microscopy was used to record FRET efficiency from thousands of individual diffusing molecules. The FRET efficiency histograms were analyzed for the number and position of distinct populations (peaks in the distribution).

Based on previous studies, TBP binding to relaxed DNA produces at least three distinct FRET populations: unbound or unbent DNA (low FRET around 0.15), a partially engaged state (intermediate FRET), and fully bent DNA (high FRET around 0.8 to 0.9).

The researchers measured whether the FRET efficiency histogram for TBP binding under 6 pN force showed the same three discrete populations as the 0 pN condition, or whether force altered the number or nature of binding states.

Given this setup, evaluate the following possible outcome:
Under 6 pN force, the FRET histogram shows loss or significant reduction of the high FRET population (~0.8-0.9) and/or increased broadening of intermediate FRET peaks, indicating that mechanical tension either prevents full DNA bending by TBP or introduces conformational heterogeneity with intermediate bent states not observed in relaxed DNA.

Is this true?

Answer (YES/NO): NO